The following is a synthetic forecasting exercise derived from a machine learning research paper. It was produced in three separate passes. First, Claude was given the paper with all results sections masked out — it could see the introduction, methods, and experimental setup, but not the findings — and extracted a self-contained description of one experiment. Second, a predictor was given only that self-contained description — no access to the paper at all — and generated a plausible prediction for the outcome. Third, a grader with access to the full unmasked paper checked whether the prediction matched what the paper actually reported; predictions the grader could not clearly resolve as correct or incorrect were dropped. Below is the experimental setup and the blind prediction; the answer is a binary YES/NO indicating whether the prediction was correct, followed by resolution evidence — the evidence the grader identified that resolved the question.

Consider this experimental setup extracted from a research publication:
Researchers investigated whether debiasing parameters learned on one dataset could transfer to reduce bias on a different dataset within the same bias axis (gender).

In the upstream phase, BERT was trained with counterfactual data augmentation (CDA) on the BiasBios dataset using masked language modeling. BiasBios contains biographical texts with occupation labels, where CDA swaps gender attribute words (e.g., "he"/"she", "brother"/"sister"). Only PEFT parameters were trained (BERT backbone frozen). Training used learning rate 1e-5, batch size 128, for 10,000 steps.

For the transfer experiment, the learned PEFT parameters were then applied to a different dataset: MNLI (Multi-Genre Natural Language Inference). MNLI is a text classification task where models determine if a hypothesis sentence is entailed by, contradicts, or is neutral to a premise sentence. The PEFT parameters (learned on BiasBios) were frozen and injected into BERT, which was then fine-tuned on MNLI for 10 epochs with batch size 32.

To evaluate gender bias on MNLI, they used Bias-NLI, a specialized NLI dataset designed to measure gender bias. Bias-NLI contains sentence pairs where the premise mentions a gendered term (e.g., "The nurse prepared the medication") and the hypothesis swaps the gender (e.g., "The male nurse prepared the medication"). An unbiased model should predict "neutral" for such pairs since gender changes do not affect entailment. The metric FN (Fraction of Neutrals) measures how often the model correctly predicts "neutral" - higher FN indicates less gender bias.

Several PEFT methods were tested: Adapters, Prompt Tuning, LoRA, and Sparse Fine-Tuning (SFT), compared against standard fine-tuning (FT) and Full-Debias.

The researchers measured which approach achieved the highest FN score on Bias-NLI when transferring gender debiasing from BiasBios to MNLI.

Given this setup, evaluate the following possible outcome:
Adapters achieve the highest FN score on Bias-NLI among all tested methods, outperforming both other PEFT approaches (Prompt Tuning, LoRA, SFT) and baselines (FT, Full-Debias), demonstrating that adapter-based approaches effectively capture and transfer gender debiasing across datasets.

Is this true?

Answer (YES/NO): NO